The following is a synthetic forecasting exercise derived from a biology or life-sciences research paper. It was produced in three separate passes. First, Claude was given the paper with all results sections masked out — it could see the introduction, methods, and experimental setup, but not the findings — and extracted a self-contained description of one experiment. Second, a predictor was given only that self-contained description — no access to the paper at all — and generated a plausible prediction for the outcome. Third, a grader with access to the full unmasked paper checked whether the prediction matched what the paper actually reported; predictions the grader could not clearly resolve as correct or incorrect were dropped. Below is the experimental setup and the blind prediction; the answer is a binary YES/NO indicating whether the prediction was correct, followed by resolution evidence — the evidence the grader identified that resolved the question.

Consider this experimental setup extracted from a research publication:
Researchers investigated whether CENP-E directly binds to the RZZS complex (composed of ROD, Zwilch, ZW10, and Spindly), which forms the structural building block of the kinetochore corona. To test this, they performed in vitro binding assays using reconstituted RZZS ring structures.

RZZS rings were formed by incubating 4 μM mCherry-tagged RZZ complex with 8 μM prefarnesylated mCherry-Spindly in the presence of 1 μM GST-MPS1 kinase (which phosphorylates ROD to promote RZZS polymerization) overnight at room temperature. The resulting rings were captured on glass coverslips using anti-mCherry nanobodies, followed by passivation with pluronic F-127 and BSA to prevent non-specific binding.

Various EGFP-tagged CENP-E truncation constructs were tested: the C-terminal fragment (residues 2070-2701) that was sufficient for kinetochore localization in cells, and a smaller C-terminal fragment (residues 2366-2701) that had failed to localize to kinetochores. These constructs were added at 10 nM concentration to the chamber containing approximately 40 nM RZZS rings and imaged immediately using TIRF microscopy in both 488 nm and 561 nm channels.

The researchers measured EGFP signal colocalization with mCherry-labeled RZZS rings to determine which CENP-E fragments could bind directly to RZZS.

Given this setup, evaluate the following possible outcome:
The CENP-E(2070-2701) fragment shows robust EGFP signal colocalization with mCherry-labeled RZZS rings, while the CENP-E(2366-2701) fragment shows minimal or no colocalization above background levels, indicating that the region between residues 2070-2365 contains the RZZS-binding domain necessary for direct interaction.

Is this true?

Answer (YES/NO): NO